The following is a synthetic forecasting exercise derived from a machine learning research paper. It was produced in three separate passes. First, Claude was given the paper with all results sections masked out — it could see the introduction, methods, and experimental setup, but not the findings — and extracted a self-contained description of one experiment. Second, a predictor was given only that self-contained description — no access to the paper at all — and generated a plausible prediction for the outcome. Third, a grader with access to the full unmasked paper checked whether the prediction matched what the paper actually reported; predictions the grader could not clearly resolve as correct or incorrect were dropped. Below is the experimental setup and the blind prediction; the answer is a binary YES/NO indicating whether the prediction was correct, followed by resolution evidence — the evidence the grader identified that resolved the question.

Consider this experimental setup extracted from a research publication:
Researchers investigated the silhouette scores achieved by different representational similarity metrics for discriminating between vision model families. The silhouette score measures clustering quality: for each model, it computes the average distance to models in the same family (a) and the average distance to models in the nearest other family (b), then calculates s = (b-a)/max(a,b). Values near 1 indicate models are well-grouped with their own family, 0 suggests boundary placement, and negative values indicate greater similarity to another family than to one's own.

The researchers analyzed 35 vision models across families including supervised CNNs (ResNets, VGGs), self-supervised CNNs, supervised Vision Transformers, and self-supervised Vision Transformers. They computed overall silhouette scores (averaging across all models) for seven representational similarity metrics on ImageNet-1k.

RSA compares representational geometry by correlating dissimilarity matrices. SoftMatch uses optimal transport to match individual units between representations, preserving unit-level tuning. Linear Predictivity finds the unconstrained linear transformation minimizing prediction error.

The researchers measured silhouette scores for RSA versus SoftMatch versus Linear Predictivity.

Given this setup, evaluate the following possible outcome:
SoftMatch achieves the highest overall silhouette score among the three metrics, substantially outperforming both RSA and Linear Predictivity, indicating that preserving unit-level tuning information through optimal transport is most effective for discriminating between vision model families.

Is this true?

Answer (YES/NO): NO